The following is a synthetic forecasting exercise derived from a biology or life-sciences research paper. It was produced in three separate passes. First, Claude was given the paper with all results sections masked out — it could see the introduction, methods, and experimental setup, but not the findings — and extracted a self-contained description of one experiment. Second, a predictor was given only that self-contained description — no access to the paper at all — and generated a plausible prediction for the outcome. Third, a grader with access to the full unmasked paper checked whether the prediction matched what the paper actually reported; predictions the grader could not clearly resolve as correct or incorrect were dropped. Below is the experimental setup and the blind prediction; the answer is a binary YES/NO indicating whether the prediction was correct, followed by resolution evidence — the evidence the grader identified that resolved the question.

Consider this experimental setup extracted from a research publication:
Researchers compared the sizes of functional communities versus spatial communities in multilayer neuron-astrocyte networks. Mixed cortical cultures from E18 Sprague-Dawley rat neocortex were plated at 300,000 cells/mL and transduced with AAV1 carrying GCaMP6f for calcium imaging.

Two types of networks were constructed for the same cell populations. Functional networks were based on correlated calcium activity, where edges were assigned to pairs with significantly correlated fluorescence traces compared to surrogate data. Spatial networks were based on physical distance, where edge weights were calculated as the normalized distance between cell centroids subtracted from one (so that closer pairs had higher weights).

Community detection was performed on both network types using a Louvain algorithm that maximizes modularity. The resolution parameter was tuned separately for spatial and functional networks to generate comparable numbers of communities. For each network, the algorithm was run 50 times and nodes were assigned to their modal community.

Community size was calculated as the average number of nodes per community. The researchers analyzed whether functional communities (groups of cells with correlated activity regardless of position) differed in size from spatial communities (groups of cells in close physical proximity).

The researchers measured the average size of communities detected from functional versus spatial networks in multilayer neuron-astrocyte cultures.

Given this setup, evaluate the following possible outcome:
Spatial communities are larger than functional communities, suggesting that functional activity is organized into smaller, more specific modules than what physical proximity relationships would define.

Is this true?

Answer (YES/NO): NO